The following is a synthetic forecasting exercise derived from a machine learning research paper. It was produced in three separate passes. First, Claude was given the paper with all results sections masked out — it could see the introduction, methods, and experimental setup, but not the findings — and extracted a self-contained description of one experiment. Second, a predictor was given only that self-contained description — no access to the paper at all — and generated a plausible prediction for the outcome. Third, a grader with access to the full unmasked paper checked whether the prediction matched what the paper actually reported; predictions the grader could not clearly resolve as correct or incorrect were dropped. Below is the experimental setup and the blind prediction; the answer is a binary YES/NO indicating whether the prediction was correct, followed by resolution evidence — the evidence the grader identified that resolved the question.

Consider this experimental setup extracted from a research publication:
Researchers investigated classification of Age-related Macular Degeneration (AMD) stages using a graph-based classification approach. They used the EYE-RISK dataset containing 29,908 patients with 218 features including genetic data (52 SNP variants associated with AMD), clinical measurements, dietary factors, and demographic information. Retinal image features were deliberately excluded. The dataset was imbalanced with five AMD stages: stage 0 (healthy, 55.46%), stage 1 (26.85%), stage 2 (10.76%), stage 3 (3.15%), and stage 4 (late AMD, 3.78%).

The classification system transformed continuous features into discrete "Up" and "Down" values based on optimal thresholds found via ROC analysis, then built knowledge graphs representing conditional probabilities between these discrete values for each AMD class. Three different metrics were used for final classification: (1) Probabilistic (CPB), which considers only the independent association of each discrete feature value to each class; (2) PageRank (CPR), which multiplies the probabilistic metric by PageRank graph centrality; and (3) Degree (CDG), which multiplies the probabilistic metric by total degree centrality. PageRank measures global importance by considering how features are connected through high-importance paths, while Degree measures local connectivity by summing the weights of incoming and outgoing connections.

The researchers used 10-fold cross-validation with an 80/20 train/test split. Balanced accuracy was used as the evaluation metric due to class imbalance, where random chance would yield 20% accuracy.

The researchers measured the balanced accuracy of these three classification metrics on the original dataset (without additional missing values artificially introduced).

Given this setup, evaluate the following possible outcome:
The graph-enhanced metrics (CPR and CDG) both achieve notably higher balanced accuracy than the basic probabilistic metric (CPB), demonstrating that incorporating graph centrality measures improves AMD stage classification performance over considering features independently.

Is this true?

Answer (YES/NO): NO